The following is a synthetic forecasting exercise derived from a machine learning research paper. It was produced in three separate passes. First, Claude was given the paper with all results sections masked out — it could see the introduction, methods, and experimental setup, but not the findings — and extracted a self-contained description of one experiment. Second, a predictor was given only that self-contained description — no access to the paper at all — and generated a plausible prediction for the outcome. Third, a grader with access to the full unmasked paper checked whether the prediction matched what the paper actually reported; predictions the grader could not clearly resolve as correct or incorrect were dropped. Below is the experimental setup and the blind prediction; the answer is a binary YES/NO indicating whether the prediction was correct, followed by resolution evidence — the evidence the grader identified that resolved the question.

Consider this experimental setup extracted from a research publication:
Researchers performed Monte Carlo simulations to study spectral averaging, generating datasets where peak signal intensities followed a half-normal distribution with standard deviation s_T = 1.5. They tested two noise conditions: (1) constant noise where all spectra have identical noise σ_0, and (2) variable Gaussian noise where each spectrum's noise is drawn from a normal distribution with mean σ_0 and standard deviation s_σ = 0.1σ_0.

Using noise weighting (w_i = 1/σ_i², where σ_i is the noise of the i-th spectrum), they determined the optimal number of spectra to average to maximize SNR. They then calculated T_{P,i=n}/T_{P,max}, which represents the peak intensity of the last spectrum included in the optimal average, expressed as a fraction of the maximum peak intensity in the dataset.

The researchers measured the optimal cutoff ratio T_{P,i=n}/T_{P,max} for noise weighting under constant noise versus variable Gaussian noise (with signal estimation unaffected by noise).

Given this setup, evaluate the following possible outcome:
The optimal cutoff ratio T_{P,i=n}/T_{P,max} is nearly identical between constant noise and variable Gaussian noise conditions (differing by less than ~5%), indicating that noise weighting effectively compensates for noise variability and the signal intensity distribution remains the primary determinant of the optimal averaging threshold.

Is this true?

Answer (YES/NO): YES